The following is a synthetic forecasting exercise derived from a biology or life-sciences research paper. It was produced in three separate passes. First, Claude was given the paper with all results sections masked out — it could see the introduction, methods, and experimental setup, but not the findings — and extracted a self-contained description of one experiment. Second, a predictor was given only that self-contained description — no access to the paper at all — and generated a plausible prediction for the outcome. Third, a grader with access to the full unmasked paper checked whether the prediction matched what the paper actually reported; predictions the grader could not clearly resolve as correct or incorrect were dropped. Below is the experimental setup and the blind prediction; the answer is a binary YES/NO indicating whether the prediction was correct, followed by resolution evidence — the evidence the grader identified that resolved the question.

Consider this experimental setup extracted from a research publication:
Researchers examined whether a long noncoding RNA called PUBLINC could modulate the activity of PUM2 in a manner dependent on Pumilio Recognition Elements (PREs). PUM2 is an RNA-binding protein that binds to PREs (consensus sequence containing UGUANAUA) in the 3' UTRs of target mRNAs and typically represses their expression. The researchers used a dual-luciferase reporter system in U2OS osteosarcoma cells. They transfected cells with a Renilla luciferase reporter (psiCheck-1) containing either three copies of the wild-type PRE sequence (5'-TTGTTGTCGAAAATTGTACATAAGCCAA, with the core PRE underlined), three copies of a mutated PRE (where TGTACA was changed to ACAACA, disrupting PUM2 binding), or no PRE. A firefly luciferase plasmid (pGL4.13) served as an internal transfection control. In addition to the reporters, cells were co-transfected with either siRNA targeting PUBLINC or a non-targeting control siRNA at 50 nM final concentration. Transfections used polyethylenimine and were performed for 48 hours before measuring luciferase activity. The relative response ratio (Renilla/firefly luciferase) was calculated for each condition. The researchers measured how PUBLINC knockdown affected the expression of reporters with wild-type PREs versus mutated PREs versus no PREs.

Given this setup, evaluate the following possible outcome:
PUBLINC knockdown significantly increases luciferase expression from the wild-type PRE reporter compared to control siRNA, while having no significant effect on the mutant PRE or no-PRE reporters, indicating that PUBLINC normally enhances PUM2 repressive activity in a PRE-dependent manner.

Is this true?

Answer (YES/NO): NO